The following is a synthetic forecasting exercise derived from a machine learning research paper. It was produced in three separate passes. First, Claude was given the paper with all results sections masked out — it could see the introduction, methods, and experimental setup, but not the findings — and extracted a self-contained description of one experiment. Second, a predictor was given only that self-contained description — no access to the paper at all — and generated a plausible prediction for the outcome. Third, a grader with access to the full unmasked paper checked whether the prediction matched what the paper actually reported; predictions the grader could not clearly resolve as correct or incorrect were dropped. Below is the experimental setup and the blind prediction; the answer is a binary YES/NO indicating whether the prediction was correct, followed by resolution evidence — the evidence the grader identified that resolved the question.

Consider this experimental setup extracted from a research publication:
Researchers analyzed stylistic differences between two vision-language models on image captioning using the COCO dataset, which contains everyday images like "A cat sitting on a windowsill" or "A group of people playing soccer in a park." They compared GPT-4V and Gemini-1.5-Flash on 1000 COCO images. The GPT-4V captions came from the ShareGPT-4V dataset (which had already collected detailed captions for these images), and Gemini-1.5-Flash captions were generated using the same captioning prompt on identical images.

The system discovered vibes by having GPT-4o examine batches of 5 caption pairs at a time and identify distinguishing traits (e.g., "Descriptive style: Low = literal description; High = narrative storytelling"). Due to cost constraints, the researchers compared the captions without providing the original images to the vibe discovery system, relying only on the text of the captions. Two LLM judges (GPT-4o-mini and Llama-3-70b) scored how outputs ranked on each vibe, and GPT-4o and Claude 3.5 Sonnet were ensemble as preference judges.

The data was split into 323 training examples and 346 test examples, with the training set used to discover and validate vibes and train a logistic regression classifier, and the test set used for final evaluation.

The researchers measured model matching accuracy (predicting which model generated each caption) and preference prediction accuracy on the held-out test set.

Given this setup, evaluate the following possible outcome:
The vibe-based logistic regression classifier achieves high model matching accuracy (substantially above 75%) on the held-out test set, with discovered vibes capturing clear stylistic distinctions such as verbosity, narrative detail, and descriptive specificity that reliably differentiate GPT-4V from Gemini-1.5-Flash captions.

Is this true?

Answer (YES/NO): YES